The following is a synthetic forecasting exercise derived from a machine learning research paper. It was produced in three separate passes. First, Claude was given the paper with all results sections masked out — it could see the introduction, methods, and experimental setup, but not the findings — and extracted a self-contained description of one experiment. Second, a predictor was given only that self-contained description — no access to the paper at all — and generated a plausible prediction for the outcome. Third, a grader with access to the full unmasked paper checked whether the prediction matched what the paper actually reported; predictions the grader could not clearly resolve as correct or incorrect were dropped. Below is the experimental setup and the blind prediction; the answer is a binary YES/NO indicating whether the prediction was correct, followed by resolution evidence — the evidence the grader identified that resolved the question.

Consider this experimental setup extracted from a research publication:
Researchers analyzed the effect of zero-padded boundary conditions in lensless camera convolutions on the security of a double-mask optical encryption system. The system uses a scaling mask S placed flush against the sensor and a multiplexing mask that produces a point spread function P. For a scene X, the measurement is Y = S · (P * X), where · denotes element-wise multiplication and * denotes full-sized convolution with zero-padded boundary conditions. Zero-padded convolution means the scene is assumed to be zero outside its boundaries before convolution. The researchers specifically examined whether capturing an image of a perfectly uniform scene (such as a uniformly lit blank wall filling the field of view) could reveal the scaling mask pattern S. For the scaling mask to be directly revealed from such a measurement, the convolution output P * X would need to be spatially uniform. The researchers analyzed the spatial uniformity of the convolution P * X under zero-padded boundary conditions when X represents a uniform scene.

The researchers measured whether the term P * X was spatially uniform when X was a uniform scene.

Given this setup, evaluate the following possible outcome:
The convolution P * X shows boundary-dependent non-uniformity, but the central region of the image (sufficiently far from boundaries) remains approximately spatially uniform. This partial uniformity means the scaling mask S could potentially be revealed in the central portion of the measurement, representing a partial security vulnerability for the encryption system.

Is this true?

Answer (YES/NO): NO